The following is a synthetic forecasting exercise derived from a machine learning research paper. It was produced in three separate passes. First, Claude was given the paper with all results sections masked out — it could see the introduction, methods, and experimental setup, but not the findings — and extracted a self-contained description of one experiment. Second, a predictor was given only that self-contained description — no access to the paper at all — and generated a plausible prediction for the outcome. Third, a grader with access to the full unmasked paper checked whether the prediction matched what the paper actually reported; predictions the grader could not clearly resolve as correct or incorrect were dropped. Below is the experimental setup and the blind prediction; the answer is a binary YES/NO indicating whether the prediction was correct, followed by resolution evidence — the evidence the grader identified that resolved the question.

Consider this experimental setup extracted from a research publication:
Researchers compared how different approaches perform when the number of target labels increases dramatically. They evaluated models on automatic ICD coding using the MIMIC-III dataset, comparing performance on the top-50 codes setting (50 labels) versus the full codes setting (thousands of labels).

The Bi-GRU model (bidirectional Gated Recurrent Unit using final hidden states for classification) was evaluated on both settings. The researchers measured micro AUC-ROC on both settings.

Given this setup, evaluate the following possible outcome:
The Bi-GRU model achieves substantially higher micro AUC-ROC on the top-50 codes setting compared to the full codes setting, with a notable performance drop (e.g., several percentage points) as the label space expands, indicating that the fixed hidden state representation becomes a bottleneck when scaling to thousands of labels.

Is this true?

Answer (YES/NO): NO